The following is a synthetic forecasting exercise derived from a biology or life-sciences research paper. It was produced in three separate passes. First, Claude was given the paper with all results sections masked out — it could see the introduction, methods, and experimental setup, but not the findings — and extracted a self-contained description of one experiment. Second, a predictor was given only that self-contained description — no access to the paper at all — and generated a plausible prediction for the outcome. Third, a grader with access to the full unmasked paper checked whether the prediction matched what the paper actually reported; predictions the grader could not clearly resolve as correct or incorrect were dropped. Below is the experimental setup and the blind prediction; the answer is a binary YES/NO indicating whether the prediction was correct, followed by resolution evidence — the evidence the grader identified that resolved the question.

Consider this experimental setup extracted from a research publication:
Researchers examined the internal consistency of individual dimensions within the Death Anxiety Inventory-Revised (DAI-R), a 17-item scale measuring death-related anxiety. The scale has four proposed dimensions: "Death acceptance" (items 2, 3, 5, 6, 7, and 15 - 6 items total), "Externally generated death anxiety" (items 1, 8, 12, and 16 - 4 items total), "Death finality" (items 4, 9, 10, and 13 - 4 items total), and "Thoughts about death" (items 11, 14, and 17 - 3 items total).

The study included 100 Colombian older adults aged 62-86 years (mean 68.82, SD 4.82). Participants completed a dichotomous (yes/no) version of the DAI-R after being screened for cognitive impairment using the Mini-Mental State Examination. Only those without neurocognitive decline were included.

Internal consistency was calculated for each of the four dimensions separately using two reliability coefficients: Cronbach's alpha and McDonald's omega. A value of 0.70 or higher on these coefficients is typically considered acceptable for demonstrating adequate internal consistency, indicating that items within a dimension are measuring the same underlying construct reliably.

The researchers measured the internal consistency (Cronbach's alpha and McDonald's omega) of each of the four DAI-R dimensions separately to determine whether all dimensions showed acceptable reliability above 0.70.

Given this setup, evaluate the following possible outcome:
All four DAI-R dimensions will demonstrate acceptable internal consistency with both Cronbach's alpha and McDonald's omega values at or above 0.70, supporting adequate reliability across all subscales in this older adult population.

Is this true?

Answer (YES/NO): NO